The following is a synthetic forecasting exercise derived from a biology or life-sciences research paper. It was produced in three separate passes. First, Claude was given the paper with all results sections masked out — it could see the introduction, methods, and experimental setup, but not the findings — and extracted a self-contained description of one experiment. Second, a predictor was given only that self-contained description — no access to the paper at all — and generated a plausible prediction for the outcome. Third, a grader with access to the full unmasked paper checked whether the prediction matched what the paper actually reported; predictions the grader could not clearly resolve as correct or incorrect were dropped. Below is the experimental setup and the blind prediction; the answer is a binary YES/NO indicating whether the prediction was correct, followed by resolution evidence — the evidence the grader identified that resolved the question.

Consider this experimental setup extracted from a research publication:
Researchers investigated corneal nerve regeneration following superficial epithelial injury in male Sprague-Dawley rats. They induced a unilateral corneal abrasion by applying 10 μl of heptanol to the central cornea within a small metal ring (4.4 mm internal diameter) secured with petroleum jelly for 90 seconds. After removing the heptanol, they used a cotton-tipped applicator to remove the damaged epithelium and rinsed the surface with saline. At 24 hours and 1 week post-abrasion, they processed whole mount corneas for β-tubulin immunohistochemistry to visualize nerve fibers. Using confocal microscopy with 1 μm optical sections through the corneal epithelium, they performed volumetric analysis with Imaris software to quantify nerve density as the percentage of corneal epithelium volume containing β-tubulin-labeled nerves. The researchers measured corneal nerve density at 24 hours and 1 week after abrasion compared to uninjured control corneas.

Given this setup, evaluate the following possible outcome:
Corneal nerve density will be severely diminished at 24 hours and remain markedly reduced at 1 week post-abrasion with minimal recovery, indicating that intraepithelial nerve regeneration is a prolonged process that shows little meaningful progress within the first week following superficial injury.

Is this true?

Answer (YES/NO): NO